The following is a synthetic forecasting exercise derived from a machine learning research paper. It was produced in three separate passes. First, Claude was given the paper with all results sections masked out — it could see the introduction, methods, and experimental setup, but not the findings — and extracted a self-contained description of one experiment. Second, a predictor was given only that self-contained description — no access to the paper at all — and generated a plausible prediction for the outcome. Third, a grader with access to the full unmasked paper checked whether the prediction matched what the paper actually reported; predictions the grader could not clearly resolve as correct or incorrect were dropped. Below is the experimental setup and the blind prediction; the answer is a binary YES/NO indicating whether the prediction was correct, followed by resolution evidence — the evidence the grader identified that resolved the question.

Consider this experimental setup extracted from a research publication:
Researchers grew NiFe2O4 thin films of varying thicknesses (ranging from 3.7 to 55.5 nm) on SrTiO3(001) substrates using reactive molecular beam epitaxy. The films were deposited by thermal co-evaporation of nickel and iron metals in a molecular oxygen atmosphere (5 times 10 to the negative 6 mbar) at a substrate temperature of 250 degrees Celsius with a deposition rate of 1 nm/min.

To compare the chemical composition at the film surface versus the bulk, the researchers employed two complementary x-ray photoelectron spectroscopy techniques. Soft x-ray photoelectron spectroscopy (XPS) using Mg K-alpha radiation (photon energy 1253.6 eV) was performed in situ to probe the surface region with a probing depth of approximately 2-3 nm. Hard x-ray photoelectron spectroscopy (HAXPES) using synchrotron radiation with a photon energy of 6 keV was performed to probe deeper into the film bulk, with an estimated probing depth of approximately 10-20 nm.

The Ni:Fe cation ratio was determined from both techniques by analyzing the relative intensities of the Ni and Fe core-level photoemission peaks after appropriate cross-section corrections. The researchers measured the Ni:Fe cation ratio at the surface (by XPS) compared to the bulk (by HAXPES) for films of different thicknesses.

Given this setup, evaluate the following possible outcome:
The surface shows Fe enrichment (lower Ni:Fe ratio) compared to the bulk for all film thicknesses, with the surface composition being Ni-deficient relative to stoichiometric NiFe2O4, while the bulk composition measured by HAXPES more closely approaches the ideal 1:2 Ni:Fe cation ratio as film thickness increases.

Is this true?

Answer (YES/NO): NO